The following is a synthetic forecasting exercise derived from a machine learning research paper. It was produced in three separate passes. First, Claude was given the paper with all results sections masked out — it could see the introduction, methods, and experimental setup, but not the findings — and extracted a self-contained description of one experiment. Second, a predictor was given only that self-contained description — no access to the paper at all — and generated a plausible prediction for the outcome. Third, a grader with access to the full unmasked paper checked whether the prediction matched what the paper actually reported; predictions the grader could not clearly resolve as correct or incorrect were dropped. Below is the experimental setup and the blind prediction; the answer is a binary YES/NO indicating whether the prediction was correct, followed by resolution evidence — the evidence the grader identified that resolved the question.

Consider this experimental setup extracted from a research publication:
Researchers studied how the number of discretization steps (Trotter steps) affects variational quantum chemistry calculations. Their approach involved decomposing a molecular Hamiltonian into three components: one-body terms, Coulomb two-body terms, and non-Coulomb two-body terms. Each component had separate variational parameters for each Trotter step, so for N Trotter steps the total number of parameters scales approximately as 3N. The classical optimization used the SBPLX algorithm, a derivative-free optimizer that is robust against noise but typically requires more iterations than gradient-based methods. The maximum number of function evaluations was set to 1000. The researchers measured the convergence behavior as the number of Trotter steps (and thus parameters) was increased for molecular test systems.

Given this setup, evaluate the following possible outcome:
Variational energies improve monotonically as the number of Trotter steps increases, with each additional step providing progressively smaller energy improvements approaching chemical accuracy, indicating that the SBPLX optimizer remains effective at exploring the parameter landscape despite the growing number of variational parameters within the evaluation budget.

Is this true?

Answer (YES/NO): NO